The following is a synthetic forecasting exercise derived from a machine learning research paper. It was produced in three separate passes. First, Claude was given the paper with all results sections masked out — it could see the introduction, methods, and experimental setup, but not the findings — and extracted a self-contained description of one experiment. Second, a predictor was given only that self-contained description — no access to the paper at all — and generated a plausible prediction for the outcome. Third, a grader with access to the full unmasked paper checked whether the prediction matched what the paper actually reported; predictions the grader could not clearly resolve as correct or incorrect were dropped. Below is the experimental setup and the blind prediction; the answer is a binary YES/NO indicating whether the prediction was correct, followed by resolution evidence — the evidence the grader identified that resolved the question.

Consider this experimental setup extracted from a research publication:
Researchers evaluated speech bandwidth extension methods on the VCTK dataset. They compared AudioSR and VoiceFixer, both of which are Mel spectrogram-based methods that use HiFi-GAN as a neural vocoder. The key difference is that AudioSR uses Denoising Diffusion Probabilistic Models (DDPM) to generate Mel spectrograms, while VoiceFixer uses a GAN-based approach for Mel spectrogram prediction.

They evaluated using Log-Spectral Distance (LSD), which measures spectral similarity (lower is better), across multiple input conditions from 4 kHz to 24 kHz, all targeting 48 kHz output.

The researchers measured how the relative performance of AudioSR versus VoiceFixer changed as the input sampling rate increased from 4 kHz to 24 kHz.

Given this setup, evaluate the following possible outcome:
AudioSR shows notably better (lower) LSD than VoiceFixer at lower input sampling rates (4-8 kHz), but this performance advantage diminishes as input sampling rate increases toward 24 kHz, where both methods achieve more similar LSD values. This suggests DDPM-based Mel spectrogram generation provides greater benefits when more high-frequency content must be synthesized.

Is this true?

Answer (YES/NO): NO